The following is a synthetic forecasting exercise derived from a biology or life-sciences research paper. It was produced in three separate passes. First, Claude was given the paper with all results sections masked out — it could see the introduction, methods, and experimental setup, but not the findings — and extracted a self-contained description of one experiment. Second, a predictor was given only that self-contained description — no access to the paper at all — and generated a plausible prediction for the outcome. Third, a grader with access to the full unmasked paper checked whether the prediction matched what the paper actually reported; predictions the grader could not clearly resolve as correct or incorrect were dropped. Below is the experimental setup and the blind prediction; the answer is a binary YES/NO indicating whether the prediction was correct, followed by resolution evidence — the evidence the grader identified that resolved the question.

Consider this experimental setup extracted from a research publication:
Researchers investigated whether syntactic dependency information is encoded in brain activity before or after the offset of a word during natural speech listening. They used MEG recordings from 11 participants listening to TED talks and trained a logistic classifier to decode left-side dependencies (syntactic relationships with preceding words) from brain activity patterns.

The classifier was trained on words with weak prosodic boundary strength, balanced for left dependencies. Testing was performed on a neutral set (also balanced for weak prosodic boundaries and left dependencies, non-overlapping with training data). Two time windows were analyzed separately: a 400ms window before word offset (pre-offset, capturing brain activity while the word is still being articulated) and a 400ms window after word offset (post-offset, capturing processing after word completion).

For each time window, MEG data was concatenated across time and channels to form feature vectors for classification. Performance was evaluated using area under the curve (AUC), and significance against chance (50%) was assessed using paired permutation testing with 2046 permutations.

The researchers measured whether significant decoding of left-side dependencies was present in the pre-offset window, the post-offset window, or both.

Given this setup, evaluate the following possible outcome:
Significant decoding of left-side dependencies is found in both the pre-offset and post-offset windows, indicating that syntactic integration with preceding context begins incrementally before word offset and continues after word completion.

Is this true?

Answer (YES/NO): YES